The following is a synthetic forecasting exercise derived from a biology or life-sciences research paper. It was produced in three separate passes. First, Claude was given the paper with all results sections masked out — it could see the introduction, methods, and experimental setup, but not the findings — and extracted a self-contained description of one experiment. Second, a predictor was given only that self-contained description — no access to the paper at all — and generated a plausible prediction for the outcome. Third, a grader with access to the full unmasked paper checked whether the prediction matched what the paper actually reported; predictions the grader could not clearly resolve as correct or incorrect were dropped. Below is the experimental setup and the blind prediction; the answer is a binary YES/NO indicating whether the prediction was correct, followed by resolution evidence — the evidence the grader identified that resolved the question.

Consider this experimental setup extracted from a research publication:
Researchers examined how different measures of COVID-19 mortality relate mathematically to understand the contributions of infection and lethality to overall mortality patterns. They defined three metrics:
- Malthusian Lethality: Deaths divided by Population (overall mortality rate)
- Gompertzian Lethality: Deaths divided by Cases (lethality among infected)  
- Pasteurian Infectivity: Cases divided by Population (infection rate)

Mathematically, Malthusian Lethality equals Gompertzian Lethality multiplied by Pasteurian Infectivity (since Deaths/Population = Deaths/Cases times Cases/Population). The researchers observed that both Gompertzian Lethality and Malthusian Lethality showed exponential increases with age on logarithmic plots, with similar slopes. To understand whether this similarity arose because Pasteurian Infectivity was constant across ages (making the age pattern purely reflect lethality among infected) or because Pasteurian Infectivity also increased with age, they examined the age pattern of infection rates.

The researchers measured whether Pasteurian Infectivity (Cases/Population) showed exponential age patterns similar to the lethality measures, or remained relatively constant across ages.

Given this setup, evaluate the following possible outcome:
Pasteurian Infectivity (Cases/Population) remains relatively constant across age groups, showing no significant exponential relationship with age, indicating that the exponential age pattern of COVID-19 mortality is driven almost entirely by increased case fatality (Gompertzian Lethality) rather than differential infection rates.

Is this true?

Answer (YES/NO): YES